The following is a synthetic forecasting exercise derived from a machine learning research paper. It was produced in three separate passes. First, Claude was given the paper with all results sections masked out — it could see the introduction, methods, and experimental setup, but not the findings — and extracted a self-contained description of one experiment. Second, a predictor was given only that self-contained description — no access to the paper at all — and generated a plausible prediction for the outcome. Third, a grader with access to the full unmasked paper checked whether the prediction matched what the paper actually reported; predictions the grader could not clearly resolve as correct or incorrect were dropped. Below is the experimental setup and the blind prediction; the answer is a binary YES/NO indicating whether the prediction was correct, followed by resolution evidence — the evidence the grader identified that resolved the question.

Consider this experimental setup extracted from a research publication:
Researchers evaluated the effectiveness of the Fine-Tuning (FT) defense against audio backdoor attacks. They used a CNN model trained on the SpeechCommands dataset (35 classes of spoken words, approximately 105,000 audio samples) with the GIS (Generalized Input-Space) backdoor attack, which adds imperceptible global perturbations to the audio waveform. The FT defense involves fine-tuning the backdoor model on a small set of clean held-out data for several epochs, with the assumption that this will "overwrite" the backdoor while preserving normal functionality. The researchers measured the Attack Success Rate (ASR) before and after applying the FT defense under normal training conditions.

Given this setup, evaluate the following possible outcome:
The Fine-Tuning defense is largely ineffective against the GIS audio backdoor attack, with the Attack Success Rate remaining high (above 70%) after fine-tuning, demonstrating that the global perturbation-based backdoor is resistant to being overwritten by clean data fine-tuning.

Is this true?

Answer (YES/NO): NO